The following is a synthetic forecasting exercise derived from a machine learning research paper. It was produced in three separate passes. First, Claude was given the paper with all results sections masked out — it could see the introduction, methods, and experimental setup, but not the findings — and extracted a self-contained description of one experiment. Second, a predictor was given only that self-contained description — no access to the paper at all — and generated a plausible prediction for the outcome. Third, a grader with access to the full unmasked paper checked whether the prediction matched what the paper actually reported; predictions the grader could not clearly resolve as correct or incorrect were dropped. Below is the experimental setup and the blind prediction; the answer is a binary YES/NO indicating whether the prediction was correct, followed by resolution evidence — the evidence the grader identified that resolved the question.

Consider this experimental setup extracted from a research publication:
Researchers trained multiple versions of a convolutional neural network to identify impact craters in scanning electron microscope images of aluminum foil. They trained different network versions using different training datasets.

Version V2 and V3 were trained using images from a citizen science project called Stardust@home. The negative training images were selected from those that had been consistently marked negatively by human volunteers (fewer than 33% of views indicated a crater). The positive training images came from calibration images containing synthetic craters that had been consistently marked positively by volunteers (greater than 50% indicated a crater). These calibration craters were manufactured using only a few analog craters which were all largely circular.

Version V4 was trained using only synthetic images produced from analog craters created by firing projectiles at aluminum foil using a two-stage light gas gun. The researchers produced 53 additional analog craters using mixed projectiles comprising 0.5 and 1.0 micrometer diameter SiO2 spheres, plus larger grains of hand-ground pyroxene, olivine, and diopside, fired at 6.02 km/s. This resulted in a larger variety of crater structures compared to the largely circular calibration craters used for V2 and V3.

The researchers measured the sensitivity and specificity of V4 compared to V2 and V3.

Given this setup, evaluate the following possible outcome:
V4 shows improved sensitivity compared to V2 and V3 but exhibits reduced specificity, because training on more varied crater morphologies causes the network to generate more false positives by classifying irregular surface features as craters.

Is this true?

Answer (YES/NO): NO